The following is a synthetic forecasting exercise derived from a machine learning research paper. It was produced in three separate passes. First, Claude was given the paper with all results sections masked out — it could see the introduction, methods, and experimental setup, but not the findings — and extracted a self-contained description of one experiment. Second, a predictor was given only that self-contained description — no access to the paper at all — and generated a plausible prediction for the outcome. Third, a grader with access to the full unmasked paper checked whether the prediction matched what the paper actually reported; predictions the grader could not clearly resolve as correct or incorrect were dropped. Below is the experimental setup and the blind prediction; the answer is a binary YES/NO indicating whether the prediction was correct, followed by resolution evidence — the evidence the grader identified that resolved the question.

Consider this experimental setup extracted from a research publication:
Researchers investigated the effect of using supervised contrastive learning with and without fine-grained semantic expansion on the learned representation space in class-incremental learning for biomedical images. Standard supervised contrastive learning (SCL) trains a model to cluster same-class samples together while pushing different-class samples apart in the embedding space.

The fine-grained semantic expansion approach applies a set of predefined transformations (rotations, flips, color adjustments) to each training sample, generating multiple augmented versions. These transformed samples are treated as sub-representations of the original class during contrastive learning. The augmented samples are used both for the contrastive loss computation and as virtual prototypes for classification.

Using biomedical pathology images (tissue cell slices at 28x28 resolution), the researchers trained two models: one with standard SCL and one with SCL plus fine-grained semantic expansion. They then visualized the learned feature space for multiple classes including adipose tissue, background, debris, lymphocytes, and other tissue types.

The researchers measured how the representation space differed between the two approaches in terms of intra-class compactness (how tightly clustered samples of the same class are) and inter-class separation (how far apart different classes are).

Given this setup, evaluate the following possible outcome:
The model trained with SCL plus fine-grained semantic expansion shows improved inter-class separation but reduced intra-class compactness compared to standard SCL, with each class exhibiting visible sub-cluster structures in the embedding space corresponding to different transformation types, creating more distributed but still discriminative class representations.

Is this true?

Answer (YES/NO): NO